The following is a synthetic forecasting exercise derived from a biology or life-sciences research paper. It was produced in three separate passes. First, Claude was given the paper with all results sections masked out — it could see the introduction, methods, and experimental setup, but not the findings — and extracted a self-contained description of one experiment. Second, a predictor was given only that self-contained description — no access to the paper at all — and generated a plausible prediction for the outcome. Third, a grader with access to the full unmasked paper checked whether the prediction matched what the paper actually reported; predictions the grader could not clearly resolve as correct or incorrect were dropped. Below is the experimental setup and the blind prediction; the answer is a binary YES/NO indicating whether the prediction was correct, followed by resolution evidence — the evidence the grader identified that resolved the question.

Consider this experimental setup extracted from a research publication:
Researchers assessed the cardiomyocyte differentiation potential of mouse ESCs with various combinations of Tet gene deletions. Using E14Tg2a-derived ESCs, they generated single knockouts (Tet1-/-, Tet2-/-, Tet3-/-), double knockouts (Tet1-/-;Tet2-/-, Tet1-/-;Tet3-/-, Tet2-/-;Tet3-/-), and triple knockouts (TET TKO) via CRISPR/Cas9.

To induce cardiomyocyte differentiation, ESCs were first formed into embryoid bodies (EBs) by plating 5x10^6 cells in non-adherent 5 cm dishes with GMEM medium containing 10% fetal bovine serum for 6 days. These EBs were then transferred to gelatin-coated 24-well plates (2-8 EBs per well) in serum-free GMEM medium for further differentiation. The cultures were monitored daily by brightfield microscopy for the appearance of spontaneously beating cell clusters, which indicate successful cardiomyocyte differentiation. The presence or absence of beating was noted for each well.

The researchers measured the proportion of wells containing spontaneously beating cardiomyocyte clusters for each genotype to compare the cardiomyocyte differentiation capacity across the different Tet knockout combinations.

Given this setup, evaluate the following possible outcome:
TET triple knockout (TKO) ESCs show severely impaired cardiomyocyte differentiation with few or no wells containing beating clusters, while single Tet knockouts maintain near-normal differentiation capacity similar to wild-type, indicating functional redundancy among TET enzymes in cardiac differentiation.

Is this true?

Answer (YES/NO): YES